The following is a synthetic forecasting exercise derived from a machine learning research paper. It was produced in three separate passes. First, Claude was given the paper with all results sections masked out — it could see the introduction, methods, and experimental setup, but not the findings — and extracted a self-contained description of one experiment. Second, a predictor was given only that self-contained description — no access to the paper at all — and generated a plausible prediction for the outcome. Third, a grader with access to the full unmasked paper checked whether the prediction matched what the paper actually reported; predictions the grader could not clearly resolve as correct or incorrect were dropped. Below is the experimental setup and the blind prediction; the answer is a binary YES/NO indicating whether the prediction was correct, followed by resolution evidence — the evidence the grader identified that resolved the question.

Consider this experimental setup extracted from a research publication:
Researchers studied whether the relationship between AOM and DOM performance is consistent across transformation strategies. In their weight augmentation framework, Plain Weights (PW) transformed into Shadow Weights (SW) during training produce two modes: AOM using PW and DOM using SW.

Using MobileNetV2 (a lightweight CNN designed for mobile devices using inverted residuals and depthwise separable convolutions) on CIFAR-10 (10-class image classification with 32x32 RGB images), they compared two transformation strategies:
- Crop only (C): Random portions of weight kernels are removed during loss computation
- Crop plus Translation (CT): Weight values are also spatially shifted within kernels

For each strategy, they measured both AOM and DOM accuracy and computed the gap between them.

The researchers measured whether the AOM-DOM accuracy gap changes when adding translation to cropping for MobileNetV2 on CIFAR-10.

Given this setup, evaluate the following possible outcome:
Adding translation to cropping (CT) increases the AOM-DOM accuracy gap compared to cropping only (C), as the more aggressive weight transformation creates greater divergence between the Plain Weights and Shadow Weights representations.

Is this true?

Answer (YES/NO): NO